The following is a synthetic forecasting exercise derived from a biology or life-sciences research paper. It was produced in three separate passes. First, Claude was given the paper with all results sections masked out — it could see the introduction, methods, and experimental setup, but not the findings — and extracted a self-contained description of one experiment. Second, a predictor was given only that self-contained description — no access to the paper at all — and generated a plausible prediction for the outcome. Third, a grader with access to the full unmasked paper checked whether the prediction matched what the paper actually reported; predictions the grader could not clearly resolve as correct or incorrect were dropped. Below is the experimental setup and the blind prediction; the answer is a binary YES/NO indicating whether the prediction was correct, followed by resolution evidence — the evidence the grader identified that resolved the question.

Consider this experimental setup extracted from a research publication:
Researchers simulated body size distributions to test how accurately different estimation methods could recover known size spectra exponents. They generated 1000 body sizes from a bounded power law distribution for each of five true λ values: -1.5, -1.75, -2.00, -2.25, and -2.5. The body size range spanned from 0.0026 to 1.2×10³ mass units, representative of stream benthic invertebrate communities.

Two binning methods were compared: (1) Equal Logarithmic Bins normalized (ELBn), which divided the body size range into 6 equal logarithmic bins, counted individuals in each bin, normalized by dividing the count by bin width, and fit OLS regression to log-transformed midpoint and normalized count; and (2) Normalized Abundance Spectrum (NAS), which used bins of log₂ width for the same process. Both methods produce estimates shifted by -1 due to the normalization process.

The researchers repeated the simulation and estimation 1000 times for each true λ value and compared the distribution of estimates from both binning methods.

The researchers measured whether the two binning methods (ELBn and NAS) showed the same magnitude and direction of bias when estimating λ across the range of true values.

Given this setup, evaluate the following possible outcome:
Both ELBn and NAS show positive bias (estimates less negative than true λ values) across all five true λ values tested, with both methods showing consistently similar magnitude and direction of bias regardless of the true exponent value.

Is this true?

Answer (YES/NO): NO